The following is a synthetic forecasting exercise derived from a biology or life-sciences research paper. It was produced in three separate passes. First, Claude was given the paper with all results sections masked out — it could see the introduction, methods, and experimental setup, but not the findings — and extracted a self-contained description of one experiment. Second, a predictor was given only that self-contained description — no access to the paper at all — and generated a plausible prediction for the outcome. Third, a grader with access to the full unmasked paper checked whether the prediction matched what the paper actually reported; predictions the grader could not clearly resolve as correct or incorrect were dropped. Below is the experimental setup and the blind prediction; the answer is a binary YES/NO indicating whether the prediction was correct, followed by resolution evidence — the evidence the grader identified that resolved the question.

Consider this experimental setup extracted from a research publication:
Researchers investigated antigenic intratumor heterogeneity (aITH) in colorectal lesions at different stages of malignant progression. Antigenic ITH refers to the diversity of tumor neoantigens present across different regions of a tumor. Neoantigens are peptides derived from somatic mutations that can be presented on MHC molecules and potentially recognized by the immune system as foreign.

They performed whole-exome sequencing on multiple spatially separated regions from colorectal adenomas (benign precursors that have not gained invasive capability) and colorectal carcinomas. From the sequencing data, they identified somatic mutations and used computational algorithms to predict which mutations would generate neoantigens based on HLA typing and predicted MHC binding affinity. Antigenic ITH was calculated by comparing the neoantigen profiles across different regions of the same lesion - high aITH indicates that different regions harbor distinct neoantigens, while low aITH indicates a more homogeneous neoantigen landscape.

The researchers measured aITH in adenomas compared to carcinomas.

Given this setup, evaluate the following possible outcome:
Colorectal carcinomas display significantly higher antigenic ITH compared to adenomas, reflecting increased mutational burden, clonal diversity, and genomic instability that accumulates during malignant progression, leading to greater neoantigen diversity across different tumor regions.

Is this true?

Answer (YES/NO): YES